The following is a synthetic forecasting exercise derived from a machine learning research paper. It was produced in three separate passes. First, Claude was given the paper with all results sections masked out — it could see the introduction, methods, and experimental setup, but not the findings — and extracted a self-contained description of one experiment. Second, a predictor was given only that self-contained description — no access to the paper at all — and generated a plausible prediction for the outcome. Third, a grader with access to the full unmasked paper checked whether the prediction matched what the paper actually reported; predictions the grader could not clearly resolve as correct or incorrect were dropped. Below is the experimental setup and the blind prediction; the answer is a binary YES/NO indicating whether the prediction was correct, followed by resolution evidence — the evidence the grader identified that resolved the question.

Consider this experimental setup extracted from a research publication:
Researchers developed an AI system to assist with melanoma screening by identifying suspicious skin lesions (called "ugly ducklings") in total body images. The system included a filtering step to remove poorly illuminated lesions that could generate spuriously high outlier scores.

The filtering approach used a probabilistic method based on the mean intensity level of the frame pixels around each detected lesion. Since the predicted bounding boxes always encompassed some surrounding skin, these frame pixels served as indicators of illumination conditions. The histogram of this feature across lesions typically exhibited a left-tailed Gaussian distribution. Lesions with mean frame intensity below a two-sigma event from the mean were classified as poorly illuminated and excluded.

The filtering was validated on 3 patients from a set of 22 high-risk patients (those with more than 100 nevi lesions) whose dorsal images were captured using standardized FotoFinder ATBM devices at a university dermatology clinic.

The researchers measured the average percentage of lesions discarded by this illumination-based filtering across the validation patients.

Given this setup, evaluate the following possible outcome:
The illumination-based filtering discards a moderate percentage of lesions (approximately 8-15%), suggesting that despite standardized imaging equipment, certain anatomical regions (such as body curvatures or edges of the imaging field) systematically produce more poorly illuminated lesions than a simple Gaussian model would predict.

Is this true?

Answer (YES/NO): NO